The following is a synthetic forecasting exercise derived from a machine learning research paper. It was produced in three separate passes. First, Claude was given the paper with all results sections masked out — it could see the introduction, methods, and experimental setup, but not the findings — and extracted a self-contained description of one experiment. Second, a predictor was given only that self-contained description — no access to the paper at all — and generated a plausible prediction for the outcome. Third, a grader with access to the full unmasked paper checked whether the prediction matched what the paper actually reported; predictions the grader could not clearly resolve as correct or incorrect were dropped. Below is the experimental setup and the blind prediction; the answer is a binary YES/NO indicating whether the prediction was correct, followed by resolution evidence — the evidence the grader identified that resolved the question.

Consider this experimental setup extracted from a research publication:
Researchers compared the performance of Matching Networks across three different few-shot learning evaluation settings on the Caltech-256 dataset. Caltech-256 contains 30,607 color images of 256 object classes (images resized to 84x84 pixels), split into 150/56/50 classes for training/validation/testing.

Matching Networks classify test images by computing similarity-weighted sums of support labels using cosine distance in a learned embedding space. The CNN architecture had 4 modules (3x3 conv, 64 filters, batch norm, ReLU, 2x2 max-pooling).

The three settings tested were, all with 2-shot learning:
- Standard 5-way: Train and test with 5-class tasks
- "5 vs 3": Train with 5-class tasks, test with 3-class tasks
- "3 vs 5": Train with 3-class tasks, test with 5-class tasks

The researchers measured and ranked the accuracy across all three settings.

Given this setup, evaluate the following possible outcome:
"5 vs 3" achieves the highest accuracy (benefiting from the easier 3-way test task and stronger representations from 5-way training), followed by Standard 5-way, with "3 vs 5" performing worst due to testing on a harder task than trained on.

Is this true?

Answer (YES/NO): YES